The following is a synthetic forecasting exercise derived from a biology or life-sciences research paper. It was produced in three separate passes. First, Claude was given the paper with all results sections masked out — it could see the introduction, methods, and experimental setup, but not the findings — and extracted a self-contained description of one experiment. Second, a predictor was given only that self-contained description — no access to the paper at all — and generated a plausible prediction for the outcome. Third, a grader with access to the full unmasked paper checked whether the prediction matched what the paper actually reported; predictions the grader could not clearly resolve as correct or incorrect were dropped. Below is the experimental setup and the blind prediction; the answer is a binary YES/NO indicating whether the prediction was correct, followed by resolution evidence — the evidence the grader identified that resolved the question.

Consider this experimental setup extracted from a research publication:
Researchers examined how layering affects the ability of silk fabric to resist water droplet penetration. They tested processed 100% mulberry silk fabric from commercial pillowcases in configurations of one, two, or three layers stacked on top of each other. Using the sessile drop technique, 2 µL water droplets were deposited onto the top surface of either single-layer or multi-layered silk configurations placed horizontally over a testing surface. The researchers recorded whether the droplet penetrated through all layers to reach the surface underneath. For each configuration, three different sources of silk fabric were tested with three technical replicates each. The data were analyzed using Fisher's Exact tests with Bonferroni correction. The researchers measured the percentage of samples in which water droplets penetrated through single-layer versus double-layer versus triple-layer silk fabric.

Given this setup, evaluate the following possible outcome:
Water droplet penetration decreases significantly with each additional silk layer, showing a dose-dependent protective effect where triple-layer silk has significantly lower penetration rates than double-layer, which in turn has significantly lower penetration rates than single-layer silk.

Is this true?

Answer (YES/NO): NO